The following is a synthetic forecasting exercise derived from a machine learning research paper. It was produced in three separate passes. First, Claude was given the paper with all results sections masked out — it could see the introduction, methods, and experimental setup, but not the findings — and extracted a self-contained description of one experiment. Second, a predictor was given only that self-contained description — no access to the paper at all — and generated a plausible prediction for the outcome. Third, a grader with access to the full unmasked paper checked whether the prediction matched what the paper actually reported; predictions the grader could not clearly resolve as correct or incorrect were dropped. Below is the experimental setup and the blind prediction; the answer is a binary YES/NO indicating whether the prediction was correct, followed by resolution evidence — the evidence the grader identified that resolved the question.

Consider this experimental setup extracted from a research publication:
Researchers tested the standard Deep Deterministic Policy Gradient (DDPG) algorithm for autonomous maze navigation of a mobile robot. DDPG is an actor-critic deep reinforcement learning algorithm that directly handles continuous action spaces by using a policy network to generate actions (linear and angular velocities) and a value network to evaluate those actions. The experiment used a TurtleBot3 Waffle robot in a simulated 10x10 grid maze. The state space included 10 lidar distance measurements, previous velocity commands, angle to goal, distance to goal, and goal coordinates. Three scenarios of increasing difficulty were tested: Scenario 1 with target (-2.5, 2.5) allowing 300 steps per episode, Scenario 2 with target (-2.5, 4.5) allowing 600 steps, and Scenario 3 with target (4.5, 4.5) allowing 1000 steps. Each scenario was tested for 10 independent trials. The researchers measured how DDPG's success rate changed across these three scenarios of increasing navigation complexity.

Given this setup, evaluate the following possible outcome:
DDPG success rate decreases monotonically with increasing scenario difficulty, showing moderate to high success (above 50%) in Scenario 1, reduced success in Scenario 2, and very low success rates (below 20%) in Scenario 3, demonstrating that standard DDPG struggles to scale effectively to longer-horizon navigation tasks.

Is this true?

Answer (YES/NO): NO